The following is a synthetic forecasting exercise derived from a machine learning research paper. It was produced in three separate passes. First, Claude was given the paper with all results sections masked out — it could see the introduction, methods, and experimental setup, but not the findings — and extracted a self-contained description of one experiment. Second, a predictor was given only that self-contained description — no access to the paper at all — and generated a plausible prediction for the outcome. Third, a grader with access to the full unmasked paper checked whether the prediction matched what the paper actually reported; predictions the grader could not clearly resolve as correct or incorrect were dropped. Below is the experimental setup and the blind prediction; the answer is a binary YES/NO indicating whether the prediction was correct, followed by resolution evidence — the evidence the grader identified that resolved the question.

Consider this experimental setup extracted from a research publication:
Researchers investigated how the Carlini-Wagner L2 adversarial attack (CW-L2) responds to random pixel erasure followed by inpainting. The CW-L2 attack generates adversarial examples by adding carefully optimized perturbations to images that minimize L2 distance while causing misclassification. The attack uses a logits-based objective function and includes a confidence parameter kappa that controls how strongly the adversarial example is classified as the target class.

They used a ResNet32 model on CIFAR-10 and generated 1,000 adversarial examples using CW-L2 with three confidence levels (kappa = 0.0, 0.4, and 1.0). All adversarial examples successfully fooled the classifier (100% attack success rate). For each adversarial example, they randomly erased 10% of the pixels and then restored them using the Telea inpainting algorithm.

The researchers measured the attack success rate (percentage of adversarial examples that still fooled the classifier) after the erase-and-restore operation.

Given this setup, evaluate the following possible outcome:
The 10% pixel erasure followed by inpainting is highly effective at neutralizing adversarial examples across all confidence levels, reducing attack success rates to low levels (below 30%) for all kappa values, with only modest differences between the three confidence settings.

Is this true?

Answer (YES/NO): YES